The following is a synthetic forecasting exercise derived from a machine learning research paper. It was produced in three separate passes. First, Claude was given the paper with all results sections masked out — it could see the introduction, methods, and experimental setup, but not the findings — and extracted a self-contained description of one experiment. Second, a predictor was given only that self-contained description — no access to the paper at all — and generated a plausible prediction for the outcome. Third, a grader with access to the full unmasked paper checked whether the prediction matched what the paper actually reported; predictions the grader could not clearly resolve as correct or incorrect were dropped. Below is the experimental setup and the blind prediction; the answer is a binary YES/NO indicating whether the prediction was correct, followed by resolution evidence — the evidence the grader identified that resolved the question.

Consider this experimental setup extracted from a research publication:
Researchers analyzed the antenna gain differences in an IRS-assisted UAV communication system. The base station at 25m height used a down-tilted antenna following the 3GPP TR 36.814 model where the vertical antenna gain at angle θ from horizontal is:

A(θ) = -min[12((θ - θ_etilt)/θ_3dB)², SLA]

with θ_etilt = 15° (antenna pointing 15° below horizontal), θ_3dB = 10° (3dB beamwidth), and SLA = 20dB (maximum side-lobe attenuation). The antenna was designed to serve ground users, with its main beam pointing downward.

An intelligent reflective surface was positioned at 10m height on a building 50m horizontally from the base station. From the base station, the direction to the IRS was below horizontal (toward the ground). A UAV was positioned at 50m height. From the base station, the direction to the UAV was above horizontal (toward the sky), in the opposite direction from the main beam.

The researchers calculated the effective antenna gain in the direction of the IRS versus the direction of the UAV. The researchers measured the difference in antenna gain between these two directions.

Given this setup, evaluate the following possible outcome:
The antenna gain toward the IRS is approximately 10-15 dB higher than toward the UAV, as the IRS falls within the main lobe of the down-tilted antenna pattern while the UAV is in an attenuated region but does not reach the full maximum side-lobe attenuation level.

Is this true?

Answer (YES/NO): NO